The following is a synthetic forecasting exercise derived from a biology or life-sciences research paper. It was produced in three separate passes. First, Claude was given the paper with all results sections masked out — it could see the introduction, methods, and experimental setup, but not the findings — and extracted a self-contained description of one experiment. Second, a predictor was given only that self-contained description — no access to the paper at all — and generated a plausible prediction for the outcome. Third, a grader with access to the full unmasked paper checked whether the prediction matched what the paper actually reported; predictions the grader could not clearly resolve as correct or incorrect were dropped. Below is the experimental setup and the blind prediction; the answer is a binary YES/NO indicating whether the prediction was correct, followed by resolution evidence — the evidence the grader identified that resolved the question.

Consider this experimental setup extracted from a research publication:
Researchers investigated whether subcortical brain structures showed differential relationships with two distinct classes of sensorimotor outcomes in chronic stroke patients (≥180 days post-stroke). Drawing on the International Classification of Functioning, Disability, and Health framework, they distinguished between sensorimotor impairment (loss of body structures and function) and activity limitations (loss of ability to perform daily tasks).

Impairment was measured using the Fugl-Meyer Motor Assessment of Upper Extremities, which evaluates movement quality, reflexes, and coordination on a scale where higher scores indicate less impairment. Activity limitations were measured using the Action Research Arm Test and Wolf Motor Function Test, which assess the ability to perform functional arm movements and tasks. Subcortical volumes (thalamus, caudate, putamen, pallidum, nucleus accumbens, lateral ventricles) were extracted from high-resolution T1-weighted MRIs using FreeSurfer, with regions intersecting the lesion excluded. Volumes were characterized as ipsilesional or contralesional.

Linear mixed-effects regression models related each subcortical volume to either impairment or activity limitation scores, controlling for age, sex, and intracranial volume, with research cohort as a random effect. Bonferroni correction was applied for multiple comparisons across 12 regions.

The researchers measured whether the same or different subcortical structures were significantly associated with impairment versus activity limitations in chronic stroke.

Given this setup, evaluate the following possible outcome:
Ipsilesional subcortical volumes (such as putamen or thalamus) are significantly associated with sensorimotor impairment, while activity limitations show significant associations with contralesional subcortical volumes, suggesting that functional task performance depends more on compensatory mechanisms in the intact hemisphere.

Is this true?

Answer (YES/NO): NO